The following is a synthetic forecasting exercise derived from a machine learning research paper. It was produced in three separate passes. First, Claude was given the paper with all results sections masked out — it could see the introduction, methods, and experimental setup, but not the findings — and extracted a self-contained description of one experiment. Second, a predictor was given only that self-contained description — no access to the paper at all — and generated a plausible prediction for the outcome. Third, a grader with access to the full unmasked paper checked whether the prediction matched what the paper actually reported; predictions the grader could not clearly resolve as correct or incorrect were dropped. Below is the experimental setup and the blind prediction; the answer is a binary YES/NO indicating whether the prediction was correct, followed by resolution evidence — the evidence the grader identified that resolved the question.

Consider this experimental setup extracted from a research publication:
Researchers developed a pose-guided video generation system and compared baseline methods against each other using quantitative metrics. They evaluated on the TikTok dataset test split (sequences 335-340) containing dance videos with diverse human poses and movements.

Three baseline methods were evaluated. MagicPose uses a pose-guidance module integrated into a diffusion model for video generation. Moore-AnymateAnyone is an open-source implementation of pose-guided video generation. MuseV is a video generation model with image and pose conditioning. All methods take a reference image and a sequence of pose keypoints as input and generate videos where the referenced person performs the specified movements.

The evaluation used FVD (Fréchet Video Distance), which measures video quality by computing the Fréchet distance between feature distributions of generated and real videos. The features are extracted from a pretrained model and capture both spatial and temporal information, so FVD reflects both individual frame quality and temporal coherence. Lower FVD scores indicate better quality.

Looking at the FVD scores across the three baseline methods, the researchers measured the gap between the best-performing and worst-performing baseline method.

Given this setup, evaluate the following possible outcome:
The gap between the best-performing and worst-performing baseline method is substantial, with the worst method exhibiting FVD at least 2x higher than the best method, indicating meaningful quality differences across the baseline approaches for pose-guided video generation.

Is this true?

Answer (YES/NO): NO